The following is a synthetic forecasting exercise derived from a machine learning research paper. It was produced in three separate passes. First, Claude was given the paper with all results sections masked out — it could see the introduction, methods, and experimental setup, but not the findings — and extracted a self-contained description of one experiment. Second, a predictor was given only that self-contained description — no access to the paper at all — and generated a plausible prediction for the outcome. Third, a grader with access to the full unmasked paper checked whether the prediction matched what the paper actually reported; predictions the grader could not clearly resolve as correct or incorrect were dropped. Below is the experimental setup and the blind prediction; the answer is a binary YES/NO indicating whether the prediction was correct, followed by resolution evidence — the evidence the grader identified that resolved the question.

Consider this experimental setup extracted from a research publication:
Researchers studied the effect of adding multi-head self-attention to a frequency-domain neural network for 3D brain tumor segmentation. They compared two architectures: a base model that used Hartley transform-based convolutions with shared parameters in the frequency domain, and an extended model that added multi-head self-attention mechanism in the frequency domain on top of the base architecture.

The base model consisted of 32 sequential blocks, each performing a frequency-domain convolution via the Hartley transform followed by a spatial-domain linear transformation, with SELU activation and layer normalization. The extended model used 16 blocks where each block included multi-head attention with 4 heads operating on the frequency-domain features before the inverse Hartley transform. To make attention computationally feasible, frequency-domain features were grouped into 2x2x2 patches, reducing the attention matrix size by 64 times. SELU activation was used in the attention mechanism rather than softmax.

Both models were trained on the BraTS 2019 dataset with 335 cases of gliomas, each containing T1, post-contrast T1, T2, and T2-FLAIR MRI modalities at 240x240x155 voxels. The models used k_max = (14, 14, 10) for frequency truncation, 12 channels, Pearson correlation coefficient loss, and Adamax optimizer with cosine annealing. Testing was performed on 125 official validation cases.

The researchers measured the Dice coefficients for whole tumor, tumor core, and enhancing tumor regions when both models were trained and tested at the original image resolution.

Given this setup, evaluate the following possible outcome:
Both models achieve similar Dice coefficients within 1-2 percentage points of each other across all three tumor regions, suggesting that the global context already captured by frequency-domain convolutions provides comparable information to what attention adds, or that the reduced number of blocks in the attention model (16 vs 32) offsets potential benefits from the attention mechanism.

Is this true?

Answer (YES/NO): YES